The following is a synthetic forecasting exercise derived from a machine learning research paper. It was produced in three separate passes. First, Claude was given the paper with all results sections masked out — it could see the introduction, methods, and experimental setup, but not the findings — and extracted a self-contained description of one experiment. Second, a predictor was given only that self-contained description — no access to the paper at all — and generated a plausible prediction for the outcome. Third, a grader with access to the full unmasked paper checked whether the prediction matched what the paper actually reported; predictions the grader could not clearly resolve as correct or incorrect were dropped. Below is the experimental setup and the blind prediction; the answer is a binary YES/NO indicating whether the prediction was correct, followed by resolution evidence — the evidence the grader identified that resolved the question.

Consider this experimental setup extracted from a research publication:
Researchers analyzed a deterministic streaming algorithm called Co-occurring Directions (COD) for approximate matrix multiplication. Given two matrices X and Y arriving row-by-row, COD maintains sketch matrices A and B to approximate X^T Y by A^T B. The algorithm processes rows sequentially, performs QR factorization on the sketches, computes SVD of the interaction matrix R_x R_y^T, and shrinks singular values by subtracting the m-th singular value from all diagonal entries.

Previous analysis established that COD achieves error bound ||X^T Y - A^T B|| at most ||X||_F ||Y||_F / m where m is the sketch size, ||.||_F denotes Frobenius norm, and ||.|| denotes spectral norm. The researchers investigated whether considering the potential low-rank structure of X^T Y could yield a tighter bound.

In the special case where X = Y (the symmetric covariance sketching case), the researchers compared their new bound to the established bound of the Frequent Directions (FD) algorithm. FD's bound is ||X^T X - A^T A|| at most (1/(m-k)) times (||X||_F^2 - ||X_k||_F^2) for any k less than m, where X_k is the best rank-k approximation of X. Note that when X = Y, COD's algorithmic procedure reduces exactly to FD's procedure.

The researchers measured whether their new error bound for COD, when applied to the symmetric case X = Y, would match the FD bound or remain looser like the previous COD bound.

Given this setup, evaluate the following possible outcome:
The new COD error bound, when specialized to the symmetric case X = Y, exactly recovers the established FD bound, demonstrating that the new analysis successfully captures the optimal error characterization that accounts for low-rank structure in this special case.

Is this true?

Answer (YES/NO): YES